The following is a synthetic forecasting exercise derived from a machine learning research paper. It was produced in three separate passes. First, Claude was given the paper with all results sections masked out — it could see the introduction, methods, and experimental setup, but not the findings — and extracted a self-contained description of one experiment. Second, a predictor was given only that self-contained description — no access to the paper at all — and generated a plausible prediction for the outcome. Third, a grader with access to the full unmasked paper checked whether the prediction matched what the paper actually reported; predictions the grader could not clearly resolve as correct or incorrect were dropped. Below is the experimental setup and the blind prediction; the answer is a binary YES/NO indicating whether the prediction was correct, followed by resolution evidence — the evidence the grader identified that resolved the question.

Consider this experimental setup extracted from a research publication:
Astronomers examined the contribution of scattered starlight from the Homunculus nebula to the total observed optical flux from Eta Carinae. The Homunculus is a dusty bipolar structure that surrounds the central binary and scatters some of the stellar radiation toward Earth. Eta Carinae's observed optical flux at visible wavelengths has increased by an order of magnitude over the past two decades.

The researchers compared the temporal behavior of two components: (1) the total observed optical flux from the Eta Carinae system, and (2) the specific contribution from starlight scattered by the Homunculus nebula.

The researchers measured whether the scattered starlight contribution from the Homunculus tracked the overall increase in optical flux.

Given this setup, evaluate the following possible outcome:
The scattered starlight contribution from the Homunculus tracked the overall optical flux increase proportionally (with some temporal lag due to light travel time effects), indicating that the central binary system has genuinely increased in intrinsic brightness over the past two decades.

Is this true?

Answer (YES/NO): NO